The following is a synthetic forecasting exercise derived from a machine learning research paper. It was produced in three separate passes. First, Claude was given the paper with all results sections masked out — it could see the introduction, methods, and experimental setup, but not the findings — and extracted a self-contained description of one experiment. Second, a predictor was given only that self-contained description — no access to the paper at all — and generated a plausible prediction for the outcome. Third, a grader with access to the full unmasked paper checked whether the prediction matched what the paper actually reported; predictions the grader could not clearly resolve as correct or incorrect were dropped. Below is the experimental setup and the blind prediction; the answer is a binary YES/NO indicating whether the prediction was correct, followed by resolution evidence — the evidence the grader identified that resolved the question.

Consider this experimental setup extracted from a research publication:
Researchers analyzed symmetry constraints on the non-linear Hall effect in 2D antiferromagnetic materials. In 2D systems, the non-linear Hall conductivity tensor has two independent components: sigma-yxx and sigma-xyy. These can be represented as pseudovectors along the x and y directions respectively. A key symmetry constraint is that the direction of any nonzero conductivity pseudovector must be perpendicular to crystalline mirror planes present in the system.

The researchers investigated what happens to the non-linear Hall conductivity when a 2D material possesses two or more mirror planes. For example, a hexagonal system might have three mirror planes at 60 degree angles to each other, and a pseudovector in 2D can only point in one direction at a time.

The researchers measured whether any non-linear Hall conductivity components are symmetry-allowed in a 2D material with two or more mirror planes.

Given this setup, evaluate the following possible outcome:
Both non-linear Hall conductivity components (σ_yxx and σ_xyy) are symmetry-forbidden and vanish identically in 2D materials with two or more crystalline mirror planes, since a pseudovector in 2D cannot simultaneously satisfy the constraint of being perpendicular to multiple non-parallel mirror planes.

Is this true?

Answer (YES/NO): YES